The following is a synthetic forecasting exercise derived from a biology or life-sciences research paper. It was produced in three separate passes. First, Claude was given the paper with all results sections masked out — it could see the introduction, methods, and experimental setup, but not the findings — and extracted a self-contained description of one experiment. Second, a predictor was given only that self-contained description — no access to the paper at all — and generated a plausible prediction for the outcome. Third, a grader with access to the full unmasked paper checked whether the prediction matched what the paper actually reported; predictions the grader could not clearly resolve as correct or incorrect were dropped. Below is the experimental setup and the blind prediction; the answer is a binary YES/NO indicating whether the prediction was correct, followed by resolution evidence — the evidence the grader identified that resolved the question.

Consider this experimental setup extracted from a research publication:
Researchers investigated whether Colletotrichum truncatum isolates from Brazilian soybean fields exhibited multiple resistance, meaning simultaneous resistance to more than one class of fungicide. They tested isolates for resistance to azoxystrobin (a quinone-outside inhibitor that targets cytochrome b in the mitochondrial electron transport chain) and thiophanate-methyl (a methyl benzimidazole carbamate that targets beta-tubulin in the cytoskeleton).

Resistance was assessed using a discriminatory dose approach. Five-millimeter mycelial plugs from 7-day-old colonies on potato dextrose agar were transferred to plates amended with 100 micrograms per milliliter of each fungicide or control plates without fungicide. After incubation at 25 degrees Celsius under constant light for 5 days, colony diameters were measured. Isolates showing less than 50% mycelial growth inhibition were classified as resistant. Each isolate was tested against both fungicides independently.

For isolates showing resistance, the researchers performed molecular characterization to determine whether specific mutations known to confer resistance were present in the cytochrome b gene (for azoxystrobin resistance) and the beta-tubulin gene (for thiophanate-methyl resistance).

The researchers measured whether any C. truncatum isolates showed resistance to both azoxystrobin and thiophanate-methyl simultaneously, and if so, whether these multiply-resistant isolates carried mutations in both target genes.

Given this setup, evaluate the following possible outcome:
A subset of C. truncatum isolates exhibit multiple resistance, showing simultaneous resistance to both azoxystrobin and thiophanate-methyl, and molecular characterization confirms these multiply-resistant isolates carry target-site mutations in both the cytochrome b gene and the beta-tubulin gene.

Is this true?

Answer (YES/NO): YES